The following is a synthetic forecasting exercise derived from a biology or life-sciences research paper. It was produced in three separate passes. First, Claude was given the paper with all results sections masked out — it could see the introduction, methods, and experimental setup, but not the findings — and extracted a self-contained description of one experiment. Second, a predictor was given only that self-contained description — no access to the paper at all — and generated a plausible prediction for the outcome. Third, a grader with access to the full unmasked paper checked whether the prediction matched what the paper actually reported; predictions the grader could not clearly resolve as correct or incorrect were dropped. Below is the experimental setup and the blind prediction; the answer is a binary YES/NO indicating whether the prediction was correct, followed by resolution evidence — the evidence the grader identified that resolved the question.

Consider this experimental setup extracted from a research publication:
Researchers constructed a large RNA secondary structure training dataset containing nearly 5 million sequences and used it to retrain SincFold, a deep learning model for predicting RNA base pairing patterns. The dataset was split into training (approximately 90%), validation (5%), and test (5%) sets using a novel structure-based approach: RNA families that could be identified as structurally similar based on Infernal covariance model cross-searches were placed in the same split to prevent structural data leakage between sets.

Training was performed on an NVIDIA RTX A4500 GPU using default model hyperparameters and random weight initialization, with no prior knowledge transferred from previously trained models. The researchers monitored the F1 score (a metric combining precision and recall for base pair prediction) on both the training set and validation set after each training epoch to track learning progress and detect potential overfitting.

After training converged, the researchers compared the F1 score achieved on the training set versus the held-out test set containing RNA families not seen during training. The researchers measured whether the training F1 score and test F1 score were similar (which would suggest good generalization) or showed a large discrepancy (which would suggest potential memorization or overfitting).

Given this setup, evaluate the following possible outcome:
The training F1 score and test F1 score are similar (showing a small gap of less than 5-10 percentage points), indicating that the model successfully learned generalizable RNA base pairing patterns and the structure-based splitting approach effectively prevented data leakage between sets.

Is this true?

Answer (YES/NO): NO